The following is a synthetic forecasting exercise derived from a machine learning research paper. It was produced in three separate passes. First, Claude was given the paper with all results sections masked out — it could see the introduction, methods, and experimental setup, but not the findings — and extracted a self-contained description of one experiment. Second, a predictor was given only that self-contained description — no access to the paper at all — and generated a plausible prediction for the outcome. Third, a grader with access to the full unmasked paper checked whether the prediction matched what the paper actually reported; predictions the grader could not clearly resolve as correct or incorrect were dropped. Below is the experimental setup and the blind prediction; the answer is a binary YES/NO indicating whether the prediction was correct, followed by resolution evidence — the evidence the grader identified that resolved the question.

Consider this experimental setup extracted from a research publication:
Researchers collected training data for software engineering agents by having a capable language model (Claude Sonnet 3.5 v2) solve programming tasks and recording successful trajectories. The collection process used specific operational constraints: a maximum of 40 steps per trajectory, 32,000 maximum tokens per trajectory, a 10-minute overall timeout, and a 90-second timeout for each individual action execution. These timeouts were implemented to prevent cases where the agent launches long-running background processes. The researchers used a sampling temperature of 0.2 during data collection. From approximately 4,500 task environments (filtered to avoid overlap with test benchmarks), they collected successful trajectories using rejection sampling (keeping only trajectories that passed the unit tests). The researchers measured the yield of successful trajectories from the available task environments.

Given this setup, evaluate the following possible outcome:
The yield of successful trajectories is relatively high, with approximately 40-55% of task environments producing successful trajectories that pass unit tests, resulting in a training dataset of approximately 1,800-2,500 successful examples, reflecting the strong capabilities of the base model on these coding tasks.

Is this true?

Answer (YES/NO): NO